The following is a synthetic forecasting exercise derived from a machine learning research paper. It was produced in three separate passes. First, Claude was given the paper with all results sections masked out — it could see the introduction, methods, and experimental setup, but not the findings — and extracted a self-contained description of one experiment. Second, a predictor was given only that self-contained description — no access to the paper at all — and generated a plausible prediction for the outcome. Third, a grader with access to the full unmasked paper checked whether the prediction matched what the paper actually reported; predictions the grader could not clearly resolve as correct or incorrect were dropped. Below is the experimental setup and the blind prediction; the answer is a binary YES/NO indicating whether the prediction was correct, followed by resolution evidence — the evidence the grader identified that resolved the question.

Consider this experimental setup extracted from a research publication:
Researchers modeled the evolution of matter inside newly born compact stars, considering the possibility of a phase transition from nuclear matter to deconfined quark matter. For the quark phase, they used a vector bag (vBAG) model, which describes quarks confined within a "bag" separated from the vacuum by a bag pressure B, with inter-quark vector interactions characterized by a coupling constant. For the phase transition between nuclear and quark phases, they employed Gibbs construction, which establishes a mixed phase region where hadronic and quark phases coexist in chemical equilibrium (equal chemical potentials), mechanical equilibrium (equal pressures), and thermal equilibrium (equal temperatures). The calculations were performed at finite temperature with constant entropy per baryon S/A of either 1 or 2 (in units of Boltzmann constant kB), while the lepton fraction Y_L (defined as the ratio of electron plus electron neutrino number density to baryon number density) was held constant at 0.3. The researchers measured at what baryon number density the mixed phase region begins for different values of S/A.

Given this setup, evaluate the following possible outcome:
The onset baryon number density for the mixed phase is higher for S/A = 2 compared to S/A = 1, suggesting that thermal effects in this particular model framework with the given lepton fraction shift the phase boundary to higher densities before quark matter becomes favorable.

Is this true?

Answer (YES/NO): NO